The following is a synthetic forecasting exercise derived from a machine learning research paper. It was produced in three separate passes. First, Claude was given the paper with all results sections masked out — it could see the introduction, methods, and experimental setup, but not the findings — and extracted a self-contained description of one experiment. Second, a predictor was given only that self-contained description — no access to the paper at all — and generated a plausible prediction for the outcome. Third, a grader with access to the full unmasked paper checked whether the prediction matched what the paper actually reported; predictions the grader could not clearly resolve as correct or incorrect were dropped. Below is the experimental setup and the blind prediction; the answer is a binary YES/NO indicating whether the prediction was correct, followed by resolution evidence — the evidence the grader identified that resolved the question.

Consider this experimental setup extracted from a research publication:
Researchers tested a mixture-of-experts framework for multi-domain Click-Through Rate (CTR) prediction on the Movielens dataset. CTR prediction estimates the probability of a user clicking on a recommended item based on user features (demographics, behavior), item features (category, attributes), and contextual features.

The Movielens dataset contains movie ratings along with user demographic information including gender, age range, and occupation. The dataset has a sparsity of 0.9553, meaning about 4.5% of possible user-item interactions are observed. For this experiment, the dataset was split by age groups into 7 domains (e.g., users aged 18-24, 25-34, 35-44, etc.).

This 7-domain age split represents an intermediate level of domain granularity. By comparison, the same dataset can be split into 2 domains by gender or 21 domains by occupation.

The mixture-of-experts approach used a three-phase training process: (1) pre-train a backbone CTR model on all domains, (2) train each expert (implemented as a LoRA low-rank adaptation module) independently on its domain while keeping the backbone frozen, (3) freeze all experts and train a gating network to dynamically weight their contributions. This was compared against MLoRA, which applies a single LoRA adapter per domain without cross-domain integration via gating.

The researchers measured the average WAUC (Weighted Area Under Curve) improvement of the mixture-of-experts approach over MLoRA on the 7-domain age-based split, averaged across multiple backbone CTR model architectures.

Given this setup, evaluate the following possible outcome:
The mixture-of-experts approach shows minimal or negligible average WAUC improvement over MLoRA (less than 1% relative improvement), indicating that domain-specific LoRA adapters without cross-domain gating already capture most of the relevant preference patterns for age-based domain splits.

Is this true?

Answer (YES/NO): NO